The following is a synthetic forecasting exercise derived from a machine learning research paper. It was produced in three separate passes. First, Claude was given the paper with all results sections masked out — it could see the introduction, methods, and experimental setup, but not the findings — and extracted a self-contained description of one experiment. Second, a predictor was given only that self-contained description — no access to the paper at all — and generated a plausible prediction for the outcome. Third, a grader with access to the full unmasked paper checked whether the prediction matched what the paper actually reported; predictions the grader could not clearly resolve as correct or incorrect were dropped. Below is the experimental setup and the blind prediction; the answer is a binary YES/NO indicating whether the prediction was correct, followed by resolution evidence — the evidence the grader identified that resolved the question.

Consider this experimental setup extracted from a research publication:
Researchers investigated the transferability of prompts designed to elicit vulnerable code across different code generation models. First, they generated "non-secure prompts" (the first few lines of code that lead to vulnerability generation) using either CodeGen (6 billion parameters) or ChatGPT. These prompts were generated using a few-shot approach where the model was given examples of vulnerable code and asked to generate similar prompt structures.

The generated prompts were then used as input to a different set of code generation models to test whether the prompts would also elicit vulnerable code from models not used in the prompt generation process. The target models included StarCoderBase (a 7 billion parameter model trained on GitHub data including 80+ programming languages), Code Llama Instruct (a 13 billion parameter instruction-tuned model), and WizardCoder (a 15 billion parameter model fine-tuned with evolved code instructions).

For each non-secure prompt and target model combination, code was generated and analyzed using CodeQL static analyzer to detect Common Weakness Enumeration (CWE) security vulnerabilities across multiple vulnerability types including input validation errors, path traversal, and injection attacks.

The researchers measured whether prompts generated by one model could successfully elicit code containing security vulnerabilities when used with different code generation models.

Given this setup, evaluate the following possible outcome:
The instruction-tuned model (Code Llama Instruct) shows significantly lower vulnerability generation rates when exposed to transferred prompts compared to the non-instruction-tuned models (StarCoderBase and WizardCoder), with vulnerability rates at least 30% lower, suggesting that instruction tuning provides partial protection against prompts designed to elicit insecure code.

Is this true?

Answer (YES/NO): NO